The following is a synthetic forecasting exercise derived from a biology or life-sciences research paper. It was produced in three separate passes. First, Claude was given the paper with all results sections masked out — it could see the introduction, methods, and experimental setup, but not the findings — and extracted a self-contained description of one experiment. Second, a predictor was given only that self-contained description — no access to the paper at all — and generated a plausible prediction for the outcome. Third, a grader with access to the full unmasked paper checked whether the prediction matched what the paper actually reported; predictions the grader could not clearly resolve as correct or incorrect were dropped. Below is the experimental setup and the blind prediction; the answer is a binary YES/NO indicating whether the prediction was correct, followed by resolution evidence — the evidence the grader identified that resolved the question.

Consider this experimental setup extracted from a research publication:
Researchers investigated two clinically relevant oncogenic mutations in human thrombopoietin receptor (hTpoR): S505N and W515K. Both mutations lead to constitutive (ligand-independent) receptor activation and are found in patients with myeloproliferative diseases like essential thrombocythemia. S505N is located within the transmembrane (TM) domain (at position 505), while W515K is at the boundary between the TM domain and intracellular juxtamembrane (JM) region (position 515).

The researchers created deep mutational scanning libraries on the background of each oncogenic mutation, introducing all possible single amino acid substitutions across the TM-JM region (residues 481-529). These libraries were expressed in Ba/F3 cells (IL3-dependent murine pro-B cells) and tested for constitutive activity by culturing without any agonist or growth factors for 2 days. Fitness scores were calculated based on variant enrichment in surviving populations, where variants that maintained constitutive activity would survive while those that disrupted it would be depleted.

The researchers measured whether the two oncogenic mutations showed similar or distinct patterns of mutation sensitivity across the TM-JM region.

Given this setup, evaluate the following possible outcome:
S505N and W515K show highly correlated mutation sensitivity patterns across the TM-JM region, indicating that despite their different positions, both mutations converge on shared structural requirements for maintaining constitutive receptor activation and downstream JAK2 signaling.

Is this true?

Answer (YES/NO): NO